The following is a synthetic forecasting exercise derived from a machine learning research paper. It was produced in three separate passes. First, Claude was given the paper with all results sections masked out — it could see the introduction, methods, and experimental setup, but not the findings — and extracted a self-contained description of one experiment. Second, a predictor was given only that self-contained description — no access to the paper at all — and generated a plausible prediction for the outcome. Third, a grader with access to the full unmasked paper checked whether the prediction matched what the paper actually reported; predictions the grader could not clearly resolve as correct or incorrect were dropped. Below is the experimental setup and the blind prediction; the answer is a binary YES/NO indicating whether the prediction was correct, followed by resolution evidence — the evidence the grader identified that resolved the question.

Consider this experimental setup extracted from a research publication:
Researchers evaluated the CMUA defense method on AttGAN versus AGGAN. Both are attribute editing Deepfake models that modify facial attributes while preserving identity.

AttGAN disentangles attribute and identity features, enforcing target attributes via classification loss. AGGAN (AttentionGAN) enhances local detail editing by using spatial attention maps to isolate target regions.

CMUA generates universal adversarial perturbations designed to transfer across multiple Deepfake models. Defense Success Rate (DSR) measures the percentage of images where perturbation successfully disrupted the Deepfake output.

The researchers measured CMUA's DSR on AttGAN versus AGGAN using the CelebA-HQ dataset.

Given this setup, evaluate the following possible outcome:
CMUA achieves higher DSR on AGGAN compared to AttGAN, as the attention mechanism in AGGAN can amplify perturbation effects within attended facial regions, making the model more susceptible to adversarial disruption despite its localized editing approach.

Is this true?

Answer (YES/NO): YES